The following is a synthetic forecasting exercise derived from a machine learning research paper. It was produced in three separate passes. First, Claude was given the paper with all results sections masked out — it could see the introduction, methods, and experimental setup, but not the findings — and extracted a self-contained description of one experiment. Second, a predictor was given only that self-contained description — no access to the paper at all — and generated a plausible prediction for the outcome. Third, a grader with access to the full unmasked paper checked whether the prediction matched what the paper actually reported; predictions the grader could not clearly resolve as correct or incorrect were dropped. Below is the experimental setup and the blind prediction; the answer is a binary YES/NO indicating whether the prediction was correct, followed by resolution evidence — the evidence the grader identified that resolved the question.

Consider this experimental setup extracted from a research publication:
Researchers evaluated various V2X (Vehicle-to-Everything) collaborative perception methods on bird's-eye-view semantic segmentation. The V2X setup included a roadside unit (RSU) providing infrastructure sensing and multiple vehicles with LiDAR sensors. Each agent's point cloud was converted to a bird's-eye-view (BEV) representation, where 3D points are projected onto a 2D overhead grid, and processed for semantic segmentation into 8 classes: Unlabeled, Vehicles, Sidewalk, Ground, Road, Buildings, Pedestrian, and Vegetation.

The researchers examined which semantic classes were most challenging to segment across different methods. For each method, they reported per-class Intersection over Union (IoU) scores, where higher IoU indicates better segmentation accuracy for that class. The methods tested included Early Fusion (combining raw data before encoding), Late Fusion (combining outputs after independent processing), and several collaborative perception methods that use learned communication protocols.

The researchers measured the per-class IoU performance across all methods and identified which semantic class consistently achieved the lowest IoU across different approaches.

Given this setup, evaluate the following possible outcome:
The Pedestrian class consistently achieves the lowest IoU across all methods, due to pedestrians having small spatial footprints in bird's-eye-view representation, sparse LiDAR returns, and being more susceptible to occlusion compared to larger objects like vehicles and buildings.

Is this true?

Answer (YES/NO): YES